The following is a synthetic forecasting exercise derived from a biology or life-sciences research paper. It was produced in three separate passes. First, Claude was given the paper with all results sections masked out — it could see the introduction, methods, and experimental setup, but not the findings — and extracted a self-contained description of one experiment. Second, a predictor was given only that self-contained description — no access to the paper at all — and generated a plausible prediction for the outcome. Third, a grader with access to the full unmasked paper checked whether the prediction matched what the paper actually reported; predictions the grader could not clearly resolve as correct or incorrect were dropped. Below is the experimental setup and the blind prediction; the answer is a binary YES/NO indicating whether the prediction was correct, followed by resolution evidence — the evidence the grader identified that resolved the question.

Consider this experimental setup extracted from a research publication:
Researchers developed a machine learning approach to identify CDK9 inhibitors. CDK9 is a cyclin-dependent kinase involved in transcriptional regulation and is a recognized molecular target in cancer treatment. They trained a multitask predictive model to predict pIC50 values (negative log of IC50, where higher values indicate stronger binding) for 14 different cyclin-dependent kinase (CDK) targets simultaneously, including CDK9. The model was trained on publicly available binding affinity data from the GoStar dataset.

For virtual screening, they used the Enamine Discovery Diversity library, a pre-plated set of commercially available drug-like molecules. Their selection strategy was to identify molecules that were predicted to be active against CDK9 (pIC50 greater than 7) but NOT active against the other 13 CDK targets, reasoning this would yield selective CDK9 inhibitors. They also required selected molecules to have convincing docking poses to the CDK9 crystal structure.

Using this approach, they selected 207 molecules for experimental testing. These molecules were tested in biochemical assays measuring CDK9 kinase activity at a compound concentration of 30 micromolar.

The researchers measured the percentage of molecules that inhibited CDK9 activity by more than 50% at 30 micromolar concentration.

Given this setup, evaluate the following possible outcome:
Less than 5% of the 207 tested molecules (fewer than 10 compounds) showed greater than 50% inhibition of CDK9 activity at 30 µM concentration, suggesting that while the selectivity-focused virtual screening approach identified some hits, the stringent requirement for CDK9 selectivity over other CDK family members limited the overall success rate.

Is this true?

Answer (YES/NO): NO